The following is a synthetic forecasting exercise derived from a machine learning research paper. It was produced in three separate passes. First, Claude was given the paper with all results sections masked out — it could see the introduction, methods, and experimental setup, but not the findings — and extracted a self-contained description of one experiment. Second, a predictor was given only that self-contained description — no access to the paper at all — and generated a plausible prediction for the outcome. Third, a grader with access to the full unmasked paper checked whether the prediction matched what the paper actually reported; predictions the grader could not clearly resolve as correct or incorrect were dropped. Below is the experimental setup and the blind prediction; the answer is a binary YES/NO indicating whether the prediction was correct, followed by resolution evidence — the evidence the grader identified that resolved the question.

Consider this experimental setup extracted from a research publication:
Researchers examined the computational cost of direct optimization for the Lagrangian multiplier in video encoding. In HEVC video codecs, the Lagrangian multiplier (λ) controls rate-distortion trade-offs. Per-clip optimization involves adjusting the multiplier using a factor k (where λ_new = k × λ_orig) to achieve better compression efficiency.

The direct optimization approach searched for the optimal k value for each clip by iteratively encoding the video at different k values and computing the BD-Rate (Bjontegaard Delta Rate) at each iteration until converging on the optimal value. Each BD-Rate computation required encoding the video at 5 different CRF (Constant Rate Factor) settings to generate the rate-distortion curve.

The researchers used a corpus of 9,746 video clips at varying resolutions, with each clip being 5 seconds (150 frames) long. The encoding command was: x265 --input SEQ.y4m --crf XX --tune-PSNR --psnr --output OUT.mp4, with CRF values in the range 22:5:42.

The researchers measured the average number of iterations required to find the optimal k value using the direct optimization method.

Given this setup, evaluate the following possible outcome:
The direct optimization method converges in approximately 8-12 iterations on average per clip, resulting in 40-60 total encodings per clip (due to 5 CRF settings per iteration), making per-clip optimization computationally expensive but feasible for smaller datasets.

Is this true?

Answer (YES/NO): YES